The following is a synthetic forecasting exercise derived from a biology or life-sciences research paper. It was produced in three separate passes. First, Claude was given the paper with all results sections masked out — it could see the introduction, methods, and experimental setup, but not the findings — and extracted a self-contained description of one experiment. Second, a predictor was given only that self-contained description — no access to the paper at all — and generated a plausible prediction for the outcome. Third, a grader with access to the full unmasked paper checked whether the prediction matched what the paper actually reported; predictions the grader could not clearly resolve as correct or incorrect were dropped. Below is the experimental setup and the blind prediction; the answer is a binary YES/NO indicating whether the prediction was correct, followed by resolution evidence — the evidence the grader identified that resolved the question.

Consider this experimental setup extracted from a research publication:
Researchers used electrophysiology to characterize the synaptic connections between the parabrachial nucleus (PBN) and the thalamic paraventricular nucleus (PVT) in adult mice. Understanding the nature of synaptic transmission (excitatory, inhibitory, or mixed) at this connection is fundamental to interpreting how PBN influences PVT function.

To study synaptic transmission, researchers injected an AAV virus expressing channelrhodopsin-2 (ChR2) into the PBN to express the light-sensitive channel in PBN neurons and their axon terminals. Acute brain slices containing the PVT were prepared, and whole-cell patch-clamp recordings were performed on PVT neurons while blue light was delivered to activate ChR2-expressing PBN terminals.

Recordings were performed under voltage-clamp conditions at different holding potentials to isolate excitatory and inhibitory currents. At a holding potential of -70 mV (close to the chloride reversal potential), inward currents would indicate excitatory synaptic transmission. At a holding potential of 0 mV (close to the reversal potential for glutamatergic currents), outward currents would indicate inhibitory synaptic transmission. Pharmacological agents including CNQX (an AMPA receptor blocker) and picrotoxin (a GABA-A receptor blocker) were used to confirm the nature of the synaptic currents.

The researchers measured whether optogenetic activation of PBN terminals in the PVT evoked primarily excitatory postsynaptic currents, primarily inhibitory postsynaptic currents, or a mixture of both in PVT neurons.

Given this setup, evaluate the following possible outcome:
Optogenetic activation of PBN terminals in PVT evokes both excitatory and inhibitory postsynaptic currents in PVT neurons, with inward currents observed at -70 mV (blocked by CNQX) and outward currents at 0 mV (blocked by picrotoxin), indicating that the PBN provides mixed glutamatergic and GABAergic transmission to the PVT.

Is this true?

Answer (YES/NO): NO